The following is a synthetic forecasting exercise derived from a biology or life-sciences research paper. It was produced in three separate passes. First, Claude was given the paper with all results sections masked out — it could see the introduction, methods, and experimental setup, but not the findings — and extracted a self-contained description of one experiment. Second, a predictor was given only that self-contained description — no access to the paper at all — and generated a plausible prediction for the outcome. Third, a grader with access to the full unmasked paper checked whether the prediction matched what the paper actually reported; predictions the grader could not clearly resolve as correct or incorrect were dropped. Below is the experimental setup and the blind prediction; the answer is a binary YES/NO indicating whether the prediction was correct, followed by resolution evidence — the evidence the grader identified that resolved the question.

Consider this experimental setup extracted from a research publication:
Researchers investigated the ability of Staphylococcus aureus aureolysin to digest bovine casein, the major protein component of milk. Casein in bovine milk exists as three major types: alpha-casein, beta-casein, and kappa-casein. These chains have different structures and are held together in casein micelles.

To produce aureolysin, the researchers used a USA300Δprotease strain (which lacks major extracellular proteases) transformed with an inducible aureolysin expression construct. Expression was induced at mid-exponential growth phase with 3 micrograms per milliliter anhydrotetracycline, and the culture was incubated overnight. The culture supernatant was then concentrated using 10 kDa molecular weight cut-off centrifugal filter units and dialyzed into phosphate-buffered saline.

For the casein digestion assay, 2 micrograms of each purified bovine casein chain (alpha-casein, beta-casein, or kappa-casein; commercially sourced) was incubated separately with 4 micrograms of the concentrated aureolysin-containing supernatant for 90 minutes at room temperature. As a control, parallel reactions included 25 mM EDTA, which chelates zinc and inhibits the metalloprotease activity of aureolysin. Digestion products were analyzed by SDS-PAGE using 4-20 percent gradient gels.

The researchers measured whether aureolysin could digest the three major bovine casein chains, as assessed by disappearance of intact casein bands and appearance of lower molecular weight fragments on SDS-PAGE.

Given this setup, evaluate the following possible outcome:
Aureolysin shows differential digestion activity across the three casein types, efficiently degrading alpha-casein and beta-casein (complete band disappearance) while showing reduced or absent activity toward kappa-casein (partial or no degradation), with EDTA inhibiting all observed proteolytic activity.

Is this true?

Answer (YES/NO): NO